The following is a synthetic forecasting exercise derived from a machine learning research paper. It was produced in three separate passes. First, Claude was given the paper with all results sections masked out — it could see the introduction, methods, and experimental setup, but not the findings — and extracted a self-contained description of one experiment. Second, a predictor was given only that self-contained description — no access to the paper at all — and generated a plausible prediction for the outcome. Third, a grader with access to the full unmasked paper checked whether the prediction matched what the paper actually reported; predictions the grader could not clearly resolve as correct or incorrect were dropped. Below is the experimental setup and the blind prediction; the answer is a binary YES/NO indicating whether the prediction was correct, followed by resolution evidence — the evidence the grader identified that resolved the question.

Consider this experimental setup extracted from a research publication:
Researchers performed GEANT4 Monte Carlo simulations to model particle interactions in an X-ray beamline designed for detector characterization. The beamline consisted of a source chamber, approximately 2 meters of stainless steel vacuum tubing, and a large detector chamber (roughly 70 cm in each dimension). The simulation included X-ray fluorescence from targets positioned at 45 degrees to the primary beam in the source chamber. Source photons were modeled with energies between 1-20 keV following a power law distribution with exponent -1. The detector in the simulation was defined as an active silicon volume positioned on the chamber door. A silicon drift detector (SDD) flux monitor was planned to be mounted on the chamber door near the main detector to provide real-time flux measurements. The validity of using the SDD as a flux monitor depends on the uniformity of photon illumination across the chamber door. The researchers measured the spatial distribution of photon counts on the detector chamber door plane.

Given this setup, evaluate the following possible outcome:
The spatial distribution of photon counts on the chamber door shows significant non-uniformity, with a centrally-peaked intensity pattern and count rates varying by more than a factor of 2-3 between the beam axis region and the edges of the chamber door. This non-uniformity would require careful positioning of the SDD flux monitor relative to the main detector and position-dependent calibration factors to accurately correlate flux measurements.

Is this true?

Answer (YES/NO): NO